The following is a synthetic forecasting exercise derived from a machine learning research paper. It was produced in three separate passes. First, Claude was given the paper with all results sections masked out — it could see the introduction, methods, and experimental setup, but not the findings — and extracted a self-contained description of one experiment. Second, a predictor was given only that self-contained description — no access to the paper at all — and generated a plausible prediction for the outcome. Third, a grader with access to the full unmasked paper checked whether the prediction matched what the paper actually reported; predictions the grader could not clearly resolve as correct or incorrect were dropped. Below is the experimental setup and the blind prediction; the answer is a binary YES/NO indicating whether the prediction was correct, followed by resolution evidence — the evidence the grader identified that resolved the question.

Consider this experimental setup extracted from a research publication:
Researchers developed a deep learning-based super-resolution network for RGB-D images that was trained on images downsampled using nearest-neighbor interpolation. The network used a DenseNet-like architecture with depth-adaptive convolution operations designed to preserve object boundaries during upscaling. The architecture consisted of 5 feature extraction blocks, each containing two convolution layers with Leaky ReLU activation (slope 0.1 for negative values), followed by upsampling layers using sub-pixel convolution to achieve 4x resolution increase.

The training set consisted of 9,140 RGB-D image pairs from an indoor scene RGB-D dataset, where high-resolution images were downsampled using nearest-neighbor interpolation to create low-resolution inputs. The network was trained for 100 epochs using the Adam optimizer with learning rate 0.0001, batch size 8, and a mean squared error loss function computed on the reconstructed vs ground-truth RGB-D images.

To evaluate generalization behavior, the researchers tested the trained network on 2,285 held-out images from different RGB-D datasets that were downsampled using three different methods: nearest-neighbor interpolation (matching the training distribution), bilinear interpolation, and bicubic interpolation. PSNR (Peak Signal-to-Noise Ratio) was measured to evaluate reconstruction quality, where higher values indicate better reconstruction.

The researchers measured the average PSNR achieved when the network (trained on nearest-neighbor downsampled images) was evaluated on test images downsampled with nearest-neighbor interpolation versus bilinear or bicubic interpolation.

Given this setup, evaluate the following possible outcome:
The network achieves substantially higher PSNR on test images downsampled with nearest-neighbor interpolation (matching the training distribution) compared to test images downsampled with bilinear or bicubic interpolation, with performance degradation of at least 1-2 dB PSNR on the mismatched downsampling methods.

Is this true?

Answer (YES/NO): YES